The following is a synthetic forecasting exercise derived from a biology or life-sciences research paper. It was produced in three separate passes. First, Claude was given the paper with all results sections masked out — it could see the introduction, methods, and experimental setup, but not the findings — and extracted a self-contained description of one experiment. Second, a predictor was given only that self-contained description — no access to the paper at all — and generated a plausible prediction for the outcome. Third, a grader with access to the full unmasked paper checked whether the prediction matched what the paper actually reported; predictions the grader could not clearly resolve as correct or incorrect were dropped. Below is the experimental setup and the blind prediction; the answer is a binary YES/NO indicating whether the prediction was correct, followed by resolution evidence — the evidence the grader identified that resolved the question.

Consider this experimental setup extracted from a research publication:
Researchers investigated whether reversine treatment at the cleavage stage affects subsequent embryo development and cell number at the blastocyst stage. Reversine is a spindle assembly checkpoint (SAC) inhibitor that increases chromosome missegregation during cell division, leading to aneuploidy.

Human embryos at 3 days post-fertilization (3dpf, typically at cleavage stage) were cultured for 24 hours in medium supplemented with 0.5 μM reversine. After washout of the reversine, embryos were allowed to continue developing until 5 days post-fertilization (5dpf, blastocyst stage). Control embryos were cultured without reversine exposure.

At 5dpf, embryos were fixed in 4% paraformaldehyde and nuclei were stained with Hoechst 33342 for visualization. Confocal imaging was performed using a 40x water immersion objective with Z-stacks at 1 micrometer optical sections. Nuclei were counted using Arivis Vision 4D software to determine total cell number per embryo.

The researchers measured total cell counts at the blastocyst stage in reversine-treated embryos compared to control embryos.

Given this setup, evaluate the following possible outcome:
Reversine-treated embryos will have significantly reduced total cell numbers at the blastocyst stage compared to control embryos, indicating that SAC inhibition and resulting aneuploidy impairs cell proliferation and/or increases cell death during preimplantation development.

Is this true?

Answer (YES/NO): YES